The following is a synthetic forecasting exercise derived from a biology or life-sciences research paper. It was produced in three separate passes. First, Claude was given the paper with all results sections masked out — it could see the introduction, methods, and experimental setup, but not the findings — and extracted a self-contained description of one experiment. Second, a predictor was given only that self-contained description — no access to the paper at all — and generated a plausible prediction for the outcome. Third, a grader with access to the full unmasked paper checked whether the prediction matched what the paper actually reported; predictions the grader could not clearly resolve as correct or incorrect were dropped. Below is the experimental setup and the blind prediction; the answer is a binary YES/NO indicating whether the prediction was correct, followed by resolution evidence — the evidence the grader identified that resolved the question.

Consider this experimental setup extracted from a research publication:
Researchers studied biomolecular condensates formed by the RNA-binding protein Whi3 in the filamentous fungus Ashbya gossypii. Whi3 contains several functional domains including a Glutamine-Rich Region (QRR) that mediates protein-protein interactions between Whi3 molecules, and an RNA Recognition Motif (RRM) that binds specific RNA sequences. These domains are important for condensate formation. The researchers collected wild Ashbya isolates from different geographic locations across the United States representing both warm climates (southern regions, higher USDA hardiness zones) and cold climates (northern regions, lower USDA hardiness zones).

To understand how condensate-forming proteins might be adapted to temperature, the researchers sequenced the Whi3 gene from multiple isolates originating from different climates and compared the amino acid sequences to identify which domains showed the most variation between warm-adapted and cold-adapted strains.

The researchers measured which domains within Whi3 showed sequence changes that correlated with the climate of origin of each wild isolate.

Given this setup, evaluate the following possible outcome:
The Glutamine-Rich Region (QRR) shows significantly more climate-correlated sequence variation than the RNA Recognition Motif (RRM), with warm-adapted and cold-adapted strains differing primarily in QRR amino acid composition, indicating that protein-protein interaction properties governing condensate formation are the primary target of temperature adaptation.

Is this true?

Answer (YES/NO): YES